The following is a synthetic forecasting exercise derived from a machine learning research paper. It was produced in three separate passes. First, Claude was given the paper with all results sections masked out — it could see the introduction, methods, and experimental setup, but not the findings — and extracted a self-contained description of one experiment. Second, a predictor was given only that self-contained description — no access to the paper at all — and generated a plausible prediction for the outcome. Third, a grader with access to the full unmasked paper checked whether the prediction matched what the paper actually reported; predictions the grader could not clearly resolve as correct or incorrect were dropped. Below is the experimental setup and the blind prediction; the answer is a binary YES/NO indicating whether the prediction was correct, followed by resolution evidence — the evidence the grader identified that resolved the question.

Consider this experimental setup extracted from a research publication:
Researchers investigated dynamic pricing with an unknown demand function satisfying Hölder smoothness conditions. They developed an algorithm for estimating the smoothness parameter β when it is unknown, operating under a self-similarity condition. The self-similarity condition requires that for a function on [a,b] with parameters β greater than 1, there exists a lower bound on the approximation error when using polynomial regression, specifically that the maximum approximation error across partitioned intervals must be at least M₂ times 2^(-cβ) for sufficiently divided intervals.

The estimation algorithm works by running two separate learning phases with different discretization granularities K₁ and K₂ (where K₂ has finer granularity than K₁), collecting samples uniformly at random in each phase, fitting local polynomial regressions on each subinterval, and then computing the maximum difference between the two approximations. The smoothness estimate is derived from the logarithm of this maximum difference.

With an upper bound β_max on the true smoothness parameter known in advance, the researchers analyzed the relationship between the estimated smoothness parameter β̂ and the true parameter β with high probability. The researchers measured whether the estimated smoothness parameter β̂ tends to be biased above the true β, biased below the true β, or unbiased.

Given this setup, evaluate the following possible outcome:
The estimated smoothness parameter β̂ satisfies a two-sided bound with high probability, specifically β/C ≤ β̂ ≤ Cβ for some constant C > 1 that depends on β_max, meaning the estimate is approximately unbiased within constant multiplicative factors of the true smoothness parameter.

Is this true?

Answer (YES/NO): NO